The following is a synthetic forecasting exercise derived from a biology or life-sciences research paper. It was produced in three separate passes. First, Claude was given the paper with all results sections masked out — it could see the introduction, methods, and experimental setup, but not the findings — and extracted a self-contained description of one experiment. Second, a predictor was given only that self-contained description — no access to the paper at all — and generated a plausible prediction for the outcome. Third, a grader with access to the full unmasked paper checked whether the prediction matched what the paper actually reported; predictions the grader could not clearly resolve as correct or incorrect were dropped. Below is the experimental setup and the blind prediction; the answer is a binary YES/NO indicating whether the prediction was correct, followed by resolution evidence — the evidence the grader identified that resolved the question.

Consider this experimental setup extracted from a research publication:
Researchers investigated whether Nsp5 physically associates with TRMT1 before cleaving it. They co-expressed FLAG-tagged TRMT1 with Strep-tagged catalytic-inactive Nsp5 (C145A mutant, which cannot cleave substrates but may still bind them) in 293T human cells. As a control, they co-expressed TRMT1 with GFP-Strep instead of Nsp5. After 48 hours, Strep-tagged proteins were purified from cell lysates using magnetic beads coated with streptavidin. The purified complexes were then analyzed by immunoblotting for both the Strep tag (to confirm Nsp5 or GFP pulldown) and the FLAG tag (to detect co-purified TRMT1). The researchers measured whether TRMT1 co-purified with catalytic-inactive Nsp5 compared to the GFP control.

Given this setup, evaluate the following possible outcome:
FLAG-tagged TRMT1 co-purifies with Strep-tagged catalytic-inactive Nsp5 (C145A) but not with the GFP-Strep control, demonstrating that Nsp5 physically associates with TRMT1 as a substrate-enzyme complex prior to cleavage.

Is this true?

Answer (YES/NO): YES